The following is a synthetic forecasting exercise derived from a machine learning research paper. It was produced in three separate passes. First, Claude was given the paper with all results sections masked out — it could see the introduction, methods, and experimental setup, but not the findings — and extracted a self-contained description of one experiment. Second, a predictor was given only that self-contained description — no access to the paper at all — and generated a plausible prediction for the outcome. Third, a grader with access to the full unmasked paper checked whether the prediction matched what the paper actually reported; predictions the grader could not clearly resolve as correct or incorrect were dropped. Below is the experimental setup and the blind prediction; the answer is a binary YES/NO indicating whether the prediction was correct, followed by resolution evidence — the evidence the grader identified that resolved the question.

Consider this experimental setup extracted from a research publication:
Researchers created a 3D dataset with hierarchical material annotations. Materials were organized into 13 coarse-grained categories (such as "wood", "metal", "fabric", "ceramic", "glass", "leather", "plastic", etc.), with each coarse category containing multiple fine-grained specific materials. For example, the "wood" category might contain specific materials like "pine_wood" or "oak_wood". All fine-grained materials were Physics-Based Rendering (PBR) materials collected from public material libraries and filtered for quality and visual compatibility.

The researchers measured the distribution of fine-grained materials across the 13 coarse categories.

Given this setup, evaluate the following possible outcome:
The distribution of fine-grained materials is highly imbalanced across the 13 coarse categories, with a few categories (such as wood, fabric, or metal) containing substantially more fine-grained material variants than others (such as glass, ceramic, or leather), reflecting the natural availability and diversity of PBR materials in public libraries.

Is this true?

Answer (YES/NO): NO